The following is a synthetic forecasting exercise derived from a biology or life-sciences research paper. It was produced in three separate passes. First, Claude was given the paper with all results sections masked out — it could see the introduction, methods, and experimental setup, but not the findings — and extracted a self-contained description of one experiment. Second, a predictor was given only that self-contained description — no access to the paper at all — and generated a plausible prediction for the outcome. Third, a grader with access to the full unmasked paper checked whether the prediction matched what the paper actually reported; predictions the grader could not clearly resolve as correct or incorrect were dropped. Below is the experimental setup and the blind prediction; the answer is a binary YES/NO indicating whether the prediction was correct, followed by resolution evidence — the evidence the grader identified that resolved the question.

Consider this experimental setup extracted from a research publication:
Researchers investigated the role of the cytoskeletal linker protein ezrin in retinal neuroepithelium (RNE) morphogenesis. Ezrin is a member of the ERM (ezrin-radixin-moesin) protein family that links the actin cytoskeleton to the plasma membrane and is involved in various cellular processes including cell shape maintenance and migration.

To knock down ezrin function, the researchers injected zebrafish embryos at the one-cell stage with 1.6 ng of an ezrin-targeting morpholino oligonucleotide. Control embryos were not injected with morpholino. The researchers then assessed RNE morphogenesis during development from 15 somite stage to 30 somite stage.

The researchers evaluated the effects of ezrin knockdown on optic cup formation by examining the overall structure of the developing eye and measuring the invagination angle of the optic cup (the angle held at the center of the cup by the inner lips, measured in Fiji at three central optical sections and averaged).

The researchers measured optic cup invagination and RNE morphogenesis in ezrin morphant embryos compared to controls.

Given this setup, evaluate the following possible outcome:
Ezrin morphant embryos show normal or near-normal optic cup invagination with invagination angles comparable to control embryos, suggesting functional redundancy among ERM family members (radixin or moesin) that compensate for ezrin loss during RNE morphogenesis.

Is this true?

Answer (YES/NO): NO